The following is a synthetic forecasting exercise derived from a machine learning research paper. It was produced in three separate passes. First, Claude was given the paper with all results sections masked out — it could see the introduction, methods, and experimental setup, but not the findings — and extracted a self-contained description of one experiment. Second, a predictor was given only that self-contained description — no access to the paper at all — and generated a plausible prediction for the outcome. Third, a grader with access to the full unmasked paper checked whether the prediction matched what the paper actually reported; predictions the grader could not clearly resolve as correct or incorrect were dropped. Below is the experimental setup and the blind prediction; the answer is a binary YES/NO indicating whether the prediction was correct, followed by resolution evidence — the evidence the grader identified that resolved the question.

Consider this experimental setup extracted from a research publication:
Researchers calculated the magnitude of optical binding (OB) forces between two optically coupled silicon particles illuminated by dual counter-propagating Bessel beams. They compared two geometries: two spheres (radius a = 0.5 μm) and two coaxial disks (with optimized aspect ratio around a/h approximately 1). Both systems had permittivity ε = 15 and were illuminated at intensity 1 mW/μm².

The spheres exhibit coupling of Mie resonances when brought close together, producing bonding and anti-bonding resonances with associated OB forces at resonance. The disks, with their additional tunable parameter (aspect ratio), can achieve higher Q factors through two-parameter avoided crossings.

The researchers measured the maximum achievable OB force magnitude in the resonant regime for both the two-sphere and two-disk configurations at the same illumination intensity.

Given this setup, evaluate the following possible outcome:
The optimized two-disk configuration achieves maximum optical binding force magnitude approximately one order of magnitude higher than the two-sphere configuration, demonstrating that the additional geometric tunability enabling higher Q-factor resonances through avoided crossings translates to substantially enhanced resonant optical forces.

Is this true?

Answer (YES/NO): YES